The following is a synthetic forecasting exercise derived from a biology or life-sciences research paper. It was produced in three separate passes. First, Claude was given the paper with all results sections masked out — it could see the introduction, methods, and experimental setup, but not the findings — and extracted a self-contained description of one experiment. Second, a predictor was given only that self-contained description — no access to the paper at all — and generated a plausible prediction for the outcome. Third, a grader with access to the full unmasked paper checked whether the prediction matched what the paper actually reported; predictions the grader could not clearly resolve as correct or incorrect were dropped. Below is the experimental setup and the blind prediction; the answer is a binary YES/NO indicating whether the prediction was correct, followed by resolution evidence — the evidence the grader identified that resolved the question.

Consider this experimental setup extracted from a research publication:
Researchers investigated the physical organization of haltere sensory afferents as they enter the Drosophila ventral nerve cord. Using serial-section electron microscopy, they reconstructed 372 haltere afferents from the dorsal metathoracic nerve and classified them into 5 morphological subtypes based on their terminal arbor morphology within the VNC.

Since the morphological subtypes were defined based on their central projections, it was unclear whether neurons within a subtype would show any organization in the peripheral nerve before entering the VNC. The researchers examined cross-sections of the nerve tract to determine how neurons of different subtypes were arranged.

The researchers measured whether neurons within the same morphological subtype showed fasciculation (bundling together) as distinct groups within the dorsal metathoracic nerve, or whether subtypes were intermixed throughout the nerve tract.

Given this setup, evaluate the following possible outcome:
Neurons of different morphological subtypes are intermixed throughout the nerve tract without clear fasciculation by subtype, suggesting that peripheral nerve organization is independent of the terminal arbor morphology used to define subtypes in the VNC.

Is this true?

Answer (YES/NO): NO